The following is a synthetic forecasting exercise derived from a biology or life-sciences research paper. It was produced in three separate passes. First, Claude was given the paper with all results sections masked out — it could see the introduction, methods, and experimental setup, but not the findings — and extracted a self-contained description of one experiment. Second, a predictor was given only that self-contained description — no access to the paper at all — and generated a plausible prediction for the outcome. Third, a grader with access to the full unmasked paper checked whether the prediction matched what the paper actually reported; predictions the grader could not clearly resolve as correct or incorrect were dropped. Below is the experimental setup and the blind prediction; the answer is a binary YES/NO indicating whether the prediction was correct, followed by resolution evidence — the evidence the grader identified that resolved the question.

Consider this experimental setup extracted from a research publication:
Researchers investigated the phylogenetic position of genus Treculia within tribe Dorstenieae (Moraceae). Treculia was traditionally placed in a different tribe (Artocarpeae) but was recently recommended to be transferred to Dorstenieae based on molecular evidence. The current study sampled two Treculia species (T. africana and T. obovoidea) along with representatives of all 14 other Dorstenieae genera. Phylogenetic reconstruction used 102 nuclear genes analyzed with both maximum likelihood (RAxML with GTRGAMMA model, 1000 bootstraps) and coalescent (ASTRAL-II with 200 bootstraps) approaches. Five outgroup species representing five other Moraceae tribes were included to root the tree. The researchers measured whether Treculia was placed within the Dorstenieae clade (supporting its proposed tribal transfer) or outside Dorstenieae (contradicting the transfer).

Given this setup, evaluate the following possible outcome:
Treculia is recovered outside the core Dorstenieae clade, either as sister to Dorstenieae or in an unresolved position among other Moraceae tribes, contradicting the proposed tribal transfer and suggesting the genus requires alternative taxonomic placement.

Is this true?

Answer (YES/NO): NO